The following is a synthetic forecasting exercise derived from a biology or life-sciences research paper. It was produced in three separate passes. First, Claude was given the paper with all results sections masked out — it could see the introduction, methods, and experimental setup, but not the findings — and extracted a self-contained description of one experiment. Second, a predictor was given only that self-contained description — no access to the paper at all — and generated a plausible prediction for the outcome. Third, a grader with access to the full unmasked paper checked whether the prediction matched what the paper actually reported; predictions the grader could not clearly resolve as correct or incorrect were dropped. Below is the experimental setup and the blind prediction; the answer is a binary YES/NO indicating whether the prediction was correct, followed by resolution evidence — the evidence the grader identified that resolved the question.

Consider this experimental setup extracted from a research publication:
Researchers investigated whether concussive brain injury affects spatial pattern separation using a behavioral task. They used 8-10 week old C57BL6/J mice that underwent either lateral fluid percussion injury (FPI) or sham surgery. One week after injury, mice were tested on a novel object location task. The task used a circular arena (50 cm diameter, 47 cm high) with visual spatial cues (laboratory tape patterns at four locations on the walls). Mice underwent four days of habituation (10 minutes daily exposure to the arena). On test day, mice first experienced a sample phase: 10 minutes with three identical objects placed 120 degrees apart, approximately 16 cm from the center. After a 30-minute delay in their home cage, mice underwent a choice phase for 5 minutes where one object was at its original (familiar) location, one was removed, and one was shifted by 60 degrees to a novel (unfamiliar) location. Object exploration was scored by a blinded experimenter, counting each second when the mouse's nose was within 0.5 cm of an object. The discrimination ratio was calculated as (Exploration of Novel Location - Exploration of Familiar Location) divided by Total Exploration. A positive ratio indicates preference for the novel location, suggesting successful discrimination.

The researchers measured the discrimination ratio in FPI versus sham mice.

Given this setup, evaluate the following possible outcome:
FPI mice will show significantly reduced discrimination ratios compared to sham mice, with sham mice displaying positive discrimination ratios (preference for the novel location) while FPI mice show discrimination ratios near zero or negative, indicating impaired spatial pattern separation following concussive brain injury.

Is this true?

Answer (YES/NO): YES